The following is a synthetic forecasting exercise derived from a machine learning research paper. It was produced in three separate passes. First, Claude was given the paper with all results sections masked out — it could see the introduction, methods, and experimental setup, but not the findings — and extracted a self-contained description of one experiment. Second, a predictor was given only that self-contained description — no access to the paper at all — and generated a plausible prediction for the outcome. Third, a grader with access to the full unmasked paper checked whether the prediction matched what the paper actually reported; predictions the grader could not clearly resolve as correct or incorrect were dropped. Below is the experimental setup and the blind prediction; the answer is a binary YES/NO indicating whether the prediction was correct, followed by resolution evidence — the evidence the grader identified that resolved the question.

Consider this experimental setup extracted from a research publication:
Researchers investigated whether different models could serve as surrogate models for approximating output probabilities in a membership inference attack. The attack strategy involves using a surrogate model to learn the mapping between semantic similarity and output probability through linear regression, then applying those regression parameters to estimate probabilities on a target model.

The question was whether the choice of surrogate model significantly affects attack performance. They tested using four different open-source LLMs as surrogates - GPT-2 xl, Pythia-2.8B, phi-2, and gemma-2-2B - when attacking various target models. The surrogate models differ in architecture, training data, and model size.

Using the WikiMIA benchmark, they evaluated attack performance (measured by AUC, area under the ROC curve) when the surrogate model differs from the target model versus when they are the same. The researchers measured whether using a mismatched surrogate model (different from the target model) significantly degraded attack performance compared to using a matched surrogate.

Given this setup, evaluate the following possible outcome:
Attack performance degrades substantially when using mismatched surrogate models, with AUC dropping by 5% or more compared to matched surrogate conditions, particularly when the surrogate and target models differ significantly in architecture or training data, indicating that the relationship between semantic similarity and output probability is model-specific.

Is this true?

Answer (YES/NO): NO